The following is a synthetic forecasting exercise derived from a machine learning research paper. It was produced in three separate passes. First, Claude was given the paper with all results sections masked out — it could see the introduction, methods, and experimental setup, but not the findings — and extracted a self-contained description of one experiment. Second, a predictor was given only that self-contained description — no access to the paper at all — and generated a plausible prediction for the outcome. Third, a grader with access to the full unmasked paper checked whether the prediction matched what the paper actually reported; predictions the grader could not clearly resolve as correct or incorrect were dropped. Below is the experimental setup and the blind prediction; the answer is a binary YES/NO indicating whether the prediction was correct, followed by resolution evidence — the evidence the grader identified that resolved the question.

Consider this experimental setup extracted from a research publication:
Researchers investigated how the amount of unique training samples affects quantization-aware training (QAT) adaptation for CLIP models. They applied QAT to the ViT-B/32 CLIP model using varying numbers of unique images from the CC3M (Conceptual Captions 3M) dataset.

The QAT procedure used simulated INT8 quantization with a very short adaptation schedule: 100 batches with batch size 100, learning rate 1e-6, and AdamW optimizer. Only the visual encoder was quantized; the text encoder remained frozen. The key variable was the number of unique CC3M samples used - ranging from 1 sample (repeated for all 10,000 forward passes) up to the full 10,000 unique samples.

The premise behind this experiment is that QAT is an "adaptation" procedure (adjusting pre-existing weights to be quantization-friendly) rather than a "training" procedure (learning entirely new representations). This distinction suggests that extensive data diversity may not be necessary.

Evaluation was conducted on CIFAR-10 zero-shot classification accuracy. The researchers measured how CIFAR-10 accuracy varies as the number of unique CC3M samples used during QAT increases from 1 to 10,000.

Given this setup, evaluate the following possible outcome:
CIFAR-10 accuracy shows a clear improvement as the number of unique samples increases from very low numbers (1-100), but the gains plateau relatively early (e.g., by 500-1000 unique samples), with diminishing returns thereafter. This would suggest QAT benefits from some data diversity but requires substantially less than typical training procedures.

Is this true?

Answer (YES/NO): NO